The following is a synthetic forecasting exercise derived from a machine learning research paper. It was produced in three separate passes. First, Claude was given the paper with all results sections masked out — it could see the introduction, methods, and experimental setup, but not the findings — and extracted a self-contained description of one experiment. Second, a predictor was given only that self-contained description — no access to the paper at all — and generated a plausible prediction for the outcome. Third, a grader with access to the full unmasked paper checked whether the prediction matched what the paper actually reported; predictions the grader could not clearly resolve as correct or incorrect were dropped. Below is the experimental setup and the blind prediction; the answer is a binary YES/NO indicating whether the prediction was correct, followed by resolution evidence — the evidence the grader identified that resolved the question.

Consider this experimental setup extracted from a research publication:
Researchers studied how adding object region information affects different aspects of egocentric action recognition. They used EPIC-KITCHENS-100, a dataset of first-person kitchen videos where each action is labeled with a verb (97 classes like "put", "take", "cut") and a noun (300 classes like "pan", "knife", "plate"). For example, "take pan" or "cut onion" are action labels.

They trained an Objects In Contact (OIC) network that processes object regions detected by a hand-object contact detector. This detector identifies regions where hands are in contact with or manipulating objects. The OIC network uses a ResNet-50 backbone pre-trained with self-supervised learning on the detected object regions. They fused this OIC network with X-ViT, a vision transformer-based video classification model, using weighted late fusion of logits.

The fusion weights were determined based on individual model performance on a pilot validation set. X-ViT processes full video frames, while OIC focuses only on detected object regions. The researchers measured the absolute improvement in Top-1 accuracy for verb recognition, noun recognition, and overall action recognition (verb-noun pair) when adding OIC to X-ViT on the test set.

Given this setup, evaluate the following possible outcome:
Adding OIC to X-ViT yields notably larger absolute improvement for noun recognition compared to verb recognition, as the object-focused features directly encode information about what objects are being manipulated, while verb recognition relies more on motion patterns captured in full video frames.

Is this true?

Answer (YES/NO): YES